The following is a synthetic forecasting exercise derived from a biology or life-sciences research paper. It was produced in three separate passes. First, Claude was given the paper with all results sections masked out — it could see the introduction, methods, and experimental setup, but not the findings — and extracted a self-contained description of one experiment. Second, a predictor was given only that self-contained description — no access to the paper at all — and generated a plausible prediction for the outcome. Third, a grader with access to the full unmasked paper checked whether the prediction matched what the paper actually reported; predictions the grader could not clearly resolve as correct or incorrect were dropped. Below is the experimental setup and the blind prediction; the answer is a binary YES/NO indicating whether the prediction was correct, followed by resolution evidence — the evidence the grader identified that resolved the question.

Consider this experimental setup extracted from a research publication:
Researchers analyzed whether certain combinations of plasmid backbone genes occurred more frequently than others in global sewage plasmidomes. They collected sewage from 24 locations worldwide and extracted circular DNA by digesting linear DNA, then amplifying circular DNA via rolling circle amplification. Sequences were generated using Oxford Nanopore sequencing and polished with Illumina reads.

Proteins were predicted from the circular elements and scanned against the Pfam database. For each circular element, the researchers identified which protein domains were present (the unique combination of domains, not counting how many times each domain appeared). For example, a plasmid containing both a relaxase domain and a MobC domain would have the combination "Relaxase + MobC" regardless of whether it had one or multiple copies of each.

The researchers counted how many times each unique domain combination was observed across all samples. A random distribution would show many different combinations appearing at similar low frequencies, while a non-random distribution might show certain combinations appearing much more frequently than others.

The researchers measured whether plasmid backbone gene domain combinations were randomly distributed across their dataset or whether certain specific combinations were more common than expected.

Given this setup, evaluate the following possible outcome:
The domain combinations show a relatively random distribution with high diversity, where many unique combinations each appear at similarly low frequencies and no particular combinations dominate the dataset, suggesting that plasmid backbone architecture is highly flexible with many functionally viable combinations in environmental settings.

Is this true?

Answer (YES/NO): NO